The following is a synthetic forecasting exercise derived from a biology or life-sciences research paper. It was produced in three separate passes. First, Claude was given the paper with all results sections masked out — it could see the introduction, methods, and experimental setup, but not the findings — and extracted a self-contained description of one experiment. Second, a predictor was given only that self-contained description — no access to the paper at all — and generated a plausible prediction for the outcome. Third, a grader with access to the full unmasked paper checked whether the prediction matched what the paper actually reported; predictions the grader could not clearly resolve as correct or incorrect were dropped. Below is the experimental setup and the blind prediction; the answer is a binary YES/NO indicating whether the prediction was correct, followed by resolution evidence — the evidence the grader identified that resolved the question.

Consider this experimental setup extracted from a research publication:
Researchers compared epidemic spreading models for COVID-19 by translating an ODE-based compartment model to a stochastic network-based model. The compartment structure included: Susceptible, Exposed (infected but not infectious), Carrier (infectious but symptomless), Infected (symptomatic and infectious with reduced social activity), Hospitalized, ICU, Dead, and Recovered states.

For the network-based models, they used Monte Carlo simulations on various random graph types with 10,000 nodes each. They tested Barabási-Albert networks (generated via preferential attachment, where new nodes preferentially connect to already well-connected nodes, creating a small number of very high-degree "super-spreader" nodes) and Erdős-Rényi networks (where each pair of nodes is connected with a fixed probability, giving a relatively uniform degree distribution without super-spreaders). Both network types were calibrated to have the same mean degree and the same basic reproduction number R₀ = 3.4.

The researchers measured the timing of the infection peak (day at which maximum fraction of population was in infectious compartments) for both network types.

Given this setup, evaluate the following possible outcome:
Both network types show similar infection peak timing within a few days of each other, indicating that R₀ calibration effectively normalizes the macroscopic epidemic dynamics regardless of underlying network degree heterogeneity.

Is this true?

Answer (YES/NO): NO